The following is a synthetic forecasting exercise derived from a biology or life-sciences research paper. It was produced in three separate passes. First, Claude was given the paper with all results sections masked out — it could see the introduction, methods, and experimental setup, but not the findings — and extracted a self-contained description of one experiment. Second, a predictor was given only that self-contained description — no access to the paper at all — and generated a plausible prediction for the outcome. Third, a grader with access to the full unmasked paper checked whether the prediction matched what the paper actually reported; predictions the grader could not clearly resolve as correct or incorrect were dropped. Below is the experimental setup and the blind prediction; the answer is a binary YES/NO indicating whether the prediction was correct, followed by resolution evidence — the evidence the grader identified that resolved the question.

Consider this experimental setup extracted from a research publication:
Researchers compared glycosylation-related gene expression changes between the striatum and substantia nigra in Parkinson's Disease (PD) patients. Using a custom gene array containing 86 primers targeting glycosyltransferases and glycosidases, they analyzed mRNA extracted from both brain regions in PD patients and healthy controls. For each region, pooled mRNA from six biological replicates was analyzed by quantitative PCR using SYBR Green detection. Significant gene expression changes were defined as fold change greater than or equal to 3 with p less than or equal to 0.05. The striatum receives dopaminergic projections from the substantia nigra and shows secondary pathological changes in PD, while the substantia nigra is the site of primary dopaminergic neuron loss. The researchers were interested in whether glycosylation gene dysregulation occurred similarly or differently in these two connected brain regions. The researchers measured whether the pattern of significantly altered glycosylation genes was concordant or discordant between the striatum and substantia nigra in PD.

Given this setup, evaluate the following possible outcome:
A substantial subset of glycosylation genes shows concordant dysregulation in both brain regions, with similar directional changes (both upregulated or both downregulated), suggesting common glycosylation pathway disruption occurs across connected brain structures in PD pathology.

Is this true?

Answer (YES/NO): NO